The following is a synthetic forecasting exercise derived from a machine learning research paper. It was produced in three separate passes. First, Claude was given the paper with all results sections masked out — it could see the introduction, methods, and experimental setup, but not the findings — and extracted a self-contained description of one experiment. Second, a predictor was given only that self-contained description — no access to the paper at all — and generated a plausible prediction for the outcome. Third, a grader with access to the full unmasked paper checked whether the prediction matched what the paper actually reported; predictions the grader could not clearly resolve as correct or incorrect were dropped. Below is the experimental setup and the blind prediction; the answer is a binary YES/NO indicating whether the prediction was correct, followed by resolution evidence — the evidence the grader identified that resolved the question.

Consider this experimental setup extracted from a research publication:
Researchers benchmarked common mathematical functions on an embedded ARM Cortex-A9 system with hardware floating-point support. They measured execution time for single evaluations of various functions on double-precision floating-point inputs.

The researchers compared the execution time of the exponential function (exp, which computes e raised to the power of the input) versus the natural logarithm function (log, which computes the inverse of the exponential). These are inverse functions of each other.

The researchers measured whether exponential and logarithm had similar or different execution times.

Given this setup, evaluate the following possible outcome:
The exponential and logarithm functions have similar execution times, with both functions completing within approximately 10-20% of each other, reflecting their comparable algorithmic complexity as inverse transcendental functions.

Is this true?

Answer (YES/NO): NO